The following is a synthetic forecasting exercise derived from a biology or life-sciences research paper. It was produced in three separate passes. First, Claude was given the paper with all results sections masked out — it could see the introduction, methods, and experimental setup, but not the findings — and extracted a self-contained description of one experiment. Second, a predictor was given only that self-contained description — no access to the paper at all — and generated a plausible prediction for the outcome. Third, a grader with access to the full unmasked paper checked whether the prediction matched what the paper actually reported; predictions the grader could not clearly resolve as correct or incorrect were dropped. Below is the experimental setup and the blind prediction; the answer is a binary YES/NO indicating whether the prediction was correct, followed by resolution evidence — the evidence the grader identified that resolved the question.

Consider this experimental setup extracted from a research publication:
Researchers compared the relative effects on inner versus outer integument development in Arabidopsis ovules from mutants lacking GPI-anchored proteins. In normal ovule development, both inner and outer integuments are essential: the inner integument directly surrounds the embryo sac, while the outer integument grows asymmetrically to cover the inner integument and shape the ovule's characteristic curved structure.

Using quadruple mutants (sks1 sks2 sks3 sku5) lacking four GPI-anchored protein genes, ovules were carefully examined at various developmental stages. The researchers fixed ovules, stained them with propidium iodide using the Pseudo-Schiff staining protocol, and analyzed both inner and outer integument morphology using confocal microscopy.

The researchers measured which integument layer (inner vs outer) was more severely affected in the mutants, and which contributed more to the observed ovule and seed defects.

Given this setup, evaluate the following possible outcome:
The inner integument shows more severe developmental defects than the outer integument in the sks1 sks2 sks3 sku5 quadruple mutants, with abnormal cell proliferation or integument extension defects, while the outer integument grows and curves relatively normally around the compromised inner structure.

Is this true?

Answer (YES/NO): NO